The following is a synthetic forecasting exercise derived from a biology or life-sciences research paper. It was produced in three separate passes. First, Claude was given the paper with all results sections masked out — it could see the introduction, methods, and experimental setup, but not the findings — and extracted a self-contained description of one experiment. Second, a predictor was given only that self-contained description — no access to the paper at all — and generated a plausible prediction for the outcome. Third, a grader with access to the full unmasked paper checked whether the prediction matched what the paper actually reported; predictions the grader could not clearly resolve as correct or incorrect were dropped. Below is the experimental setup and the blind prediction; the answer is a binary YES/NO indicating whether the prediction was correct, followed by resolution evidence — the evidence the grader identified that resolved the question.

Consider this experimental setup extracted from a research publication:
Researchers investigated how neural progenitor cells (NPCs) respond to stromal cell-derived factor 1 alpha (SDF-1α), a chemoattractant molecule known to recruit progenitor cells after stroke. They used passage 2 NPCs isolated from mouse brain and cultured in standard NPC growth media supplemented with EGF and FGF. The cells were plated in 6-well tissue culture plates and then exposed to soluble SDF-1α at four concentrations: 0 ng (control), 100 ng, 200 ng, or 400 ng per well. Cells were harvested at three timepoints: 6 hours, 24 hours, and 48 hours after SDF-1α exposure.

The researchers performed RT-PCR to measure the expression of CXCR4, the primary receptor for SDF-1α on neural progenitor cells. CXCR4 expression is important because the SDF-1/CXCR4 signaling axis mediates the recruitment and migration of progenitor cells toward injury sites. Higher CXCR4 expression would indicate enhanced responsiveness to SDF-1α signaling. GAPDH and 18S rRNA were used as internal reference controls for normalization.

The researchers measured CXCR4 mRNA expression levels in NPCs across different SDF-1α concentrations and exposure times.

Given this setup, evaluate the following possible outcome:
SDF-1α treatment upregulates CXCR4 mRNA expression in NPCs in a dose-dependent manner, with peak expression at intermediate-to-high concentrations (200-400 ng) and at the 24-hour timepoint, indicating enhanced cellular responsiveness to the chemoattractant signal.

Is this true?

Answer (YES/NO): NO